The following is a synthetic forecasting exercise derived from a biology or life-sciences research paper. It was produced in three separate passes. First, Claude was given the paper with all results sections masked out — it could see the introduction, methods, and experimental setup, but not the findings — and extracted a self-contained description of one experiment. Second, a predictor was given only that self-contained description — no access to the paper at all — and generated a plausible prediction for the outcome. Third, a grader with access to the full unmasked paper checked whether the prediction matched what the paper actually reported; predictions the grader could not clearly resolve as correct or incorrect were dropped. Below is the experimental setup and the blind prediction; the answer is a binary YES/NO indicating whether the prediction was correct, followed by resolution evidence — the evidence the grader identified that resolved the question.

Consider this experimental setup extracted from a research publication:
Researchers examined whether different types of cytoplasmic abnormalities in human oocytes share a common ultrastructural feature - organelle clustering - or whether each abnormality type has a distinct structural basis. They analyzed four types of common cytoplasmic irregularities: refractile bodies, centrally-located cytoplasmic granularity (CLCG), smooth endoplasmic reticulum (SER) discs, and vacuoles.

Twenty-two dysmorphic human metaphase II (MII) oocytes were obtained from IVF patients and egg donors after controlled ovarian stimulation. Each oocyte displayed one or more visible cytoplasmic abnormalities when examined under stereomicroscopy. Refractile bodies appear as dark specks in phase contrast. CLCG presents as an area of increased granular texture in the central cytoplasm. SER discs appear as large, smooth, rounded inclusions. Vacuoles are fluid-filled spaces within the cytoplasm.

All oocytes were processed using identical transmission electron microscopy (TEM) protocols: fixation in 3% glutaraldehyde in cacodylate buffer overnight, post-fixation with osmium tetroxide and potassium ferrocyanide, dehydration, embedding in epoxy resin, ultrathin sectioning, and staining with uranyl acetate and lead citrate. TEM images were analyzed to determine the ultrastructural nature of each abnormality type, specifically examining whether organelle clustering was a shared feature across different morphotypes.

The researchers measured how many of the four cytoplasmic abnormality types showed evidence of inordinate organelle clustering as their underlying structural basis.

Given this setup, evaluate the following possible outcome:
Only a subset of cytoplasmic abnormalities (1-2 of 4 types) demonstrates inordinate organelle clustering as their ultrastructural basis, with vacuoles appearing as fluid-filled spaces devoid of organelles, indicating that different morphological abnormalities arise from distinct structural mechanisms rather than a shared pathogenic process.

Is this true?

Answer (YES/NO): YES